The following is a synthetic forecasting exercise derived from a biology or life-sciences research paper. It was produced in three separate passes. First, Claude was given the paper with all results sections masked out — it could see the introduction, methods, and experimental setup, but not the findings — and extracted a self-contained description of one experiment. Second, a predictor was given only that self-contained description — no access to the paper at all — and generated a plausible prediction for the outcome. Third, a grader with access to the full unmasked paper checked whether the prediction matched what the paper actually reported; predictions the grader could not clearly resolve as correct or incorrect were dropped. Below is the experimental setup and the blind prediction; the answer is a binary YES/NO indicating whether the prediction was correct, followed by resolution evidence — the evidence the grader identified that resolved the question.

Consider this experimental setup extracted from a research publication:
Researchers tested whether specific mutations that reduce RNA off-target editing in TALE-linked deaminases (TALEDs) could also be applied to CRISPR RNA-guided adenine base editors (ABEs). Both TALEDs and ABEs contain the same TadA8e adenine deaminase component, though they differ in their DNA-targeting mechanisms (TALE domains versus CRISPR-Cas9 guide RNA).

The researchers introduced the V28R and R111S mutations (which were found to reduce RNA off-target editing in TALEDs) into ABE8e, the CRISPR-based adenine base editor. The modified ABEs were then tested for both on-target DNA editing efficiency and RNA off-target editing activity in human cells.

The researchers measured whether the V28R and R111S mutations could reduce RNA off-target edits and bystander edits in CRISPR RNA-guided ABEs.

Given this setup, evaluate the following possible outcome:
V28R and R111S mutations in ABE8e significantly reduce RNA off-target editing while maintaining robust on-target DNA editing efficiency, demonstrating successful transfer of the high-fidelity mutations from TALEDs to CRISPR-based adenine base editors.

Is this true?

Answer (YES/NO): YES